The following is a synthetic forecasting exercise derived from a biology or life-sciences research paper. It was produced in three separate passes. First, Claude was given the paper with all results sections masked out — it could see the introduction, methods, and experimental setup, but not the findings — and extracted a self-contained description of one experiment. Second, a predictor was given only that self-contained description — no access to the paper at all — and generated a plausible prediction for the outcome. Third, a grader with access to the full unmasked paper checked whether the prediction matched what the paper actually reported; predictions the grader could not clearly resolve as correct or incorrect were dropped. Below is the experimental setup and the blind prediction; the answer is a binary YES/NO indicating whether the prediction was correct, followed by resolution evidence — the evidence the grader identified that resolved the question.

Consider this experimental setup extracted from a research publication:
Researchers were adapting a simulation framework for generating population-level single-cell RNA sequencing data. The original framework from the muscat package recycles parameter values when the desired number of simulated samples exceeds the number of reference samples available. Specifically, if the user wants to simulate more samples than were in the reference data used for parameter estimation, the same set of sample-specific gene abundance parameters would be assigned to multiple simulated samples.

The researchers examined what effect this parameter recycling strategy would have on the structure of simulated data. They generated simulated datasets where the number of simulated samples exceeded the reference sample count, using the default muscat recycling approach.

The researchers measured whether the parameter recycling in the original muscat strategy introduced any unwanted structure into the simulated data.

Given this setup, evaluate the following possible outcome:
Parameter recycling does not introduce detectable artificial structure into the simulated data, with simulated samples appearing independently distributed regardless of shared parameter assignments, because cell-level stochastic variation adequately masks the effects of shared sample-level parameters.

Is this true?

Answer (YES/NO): NO